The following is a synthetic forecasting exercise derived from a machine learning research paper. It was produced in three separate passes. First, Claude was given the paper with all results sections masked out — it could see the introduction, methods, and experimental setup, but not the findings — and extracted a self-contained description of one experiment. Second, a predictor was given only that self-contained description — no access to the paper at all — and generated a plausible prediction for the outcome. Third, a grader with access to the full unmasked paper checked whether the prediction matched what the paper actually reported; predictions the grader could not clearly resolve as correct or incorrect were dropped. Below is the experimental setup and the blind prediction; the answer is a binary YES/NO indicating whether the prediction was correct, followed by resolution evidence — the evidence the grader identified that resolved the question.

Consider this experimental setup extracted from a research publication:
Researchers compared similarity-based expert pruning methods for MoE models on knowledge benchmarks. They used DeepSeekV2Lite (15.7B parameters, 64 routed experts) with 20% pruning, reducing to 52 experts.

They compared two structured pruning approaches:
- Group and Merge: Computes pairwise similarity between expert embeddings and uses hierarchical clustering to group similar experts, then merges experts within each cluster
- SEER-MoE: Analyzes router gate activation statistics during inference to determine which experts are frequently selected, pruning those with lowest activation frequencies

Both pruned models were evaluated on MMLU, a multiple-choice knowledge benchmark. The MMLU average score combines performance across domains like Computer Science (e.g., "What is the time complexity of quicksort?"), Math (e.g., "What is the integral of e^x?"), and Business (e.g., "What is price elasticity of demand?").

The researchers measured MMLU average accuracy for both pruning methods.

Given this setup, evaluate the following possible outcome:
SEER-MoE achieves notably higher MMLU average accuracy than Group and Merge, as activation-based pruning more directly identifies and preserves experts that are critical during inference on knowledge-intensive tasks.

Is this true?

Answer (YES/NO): NO